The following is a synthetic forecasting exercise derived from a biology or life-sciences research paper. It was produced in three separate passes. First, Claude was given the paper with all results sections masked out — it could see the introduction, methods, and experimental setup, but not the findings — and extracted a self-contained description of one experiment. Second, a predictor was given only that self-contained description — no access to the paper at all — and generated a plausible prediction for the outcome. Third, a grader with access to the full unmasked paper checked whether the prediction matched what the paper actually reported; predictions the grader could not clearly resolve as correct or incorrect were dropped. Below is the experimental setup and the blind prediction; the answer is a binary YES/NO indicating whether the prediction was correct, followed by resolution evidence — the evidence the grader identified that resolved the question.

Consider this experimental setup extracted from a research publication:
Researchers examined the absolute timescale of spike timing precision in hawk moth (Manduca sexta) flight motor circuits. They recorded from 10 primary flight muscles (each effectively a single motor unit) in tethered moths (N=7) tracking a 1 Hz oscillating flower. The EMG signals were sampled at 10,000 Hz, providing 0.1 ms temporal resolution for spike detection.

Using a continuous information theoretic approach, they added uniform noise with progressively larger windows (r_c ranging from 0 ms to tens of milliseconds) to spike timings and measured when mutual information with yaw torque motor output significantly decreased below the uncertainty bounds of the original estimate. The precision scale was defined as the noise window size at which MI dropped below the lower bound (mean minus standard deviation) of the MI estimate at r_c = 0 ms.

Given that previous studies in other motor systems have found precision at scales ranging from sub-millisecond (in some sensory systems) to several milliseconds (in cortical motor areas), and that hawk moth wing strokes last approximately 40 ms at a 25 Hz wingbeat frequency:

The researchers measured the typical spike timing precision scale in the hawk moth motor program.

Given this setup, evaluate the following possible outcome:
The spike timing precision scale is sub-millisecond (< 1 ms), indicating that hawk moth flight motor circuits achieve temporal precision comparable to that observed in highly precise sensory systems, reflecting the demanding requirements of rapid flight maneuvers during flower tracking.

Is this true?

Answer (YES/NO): NO